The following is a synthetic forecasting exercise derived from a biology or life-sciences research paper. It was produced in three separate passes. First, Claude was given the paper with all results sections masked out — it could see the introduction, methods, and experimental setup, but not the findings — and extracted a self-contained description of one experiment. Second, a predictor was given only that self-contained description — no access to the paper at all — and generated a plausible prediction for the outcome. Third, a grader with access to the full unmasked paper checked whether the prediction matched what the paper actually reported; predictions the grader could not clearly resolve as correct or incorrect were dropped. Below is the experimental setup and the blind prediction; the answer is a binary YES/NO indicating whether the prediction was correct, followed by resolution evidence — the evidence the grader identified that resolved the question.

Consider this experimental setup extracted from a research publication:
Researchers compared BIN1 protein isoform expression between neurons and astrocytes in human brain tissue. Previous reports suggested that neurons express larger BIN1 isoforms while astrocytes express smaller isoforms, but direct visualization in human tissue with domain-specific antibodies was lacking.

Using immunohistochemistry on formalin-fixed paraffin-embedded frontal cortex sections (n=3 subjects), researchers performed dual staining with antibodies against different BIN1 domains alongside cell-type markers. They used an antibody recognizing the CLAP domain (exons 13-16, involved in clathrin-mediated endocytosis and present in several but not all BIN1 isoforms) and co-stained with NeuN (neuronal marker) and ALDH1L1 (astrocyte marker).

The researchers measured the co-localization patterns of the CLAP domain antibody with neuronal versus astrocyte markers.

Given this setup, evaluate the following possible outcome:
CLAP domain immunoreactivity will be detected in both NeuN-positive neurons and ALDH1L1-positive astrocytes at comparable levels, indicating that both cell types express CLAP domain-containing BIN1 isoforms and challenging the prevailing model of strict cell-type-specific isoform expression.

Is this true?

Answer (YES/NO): NO